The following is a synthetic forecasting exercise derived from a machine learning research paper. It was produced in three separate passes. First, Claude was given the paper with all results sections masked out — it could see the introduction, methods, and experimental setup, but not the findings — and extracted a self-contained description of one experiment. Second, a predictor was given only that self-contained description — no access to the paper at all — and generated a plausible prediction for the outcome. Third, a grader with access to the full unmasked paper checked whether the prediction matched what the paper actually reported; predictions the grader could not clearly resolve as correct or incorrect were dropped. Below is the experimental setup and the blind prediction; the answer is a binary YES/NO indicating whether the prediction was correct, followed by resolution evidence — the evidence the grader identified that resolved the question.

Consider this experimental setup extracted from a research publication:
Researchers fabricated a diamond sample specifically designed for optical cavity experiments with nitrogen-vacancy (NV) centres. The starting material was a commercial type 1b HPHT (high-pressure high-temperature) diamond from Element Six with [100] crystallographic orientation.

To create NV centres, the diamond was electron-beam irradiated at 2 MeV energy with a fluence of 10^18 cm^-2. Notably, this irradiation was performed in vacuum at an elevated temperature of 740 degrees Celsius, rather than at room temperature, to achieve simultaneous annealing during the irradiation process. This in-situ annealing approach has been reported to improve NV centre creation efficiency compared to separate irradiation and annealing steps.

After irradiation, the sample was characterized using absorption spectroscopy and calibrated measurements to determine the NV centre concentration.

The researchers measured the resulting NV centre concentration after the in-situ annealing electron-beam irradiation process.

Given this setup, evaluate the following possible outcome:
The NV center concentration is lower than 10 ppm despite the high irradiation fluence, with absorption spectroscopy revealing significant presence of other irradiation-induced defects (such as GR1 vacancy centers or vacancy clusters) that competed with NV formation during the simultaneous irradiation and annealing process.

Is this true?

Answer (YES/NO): NO